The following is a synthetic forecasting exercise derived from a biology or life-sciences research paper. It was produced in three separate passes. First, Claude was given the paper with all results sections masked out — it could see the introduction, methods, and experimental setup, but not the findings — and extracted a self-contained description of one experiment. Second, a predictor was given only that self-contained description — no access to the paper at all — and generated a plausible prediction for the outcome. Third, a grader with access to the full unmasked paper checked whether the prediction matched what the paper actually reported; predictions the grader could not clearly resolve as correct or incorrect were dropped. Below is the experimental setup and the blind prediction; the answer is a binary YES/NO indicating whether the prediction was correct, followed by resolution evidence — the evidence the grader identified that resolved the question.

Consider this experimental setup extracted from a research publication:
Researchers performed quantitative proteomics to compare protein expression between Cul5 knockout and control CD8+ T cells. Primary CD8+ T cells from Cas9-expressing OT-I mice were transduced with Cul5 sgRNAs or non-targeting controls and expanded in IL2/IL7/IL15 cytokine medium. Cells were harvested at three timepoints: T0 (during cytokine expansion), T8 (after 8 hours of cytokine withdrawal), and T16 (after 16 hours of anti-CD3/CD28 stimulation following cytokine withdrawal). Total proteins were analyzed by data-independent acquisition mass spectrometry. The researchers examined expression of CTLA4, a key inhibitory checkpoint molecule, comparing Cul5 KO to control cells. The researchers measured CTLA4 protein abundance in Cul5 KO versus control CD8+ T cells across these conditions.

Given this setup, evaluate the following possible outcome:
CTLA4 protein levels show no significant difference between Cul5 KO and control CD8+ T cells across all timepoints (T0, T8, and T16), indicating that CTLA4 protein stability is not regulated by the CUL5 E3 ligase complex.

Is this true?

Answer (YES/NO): NO